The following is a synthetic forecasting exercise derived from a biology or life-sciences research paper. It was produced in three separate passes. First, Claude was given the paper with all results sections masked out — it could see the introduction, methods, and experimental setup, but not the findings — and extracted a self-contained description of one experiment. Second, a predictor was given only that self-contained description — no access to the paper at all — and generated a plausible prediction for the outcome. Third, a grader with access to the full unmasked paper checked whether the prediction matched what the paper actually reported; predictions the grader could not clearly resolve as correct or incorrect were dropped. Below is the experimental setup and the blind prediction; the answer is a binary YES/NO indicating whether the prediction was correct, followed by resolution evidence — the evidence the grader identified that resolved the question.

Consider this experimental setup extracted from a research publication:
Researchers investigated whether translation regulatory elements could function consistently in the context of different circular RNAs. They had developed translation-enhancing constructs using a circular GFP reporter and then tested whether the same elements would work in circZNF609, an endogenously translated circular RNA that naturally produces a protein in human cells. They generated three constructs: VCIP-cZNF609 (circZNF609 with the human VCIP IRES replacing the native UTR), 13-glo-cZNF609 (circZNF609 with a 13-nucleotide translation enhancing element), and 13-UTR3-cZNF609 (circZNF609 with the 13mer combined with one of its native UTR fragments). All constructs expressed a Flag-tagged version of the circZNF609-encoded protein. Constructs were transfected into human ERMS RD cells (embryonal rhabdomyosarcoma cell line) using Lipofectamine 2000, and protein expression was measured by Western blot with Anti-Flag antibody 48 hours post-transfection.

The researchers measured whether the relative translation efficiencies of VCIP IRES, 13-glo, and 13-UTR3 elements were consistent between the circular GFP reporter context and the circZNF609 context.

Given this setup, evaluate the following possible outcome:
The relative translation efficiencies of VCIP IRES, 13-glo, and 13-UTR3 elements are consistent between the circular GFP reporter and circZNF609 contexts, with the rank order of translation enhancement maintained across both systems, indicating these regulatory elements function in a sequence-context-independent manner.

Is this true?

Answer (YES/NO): NO